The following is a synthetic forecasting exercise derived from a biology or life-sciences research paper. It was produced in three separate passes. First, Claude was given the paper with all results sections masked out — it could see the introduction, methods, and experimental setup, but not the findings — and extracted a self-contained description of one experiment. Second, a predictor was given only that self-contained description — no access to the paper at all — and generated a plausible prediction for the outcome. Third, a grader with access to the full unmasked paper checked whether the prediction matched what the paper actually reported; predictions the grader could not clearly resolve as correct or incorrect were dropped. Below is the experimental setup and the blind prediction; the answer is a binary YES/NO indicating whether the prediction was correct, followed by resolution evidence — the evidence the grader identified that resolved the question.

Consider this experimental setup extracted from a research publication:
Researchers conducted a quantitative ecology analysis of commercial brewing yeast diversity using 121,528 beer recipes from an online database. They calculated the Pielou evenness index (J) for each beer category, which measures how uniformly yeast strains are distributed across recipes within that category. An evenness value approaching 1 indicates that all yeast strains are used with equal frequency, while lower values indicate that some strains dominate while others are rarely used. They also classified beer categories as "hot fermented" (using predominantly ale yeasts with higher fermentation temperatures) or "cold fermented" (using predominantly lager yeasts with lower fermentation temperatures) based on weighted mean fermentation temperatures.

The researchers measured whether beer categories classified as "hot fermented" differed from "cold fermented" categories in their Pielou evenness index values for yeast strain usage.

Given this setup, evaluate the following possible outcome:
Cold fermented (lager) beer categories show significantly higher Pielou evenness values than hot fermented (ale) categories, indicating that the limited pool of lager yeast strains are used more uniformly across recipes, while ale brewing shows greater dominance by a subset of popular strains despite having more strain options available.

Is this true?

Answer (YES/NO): NO